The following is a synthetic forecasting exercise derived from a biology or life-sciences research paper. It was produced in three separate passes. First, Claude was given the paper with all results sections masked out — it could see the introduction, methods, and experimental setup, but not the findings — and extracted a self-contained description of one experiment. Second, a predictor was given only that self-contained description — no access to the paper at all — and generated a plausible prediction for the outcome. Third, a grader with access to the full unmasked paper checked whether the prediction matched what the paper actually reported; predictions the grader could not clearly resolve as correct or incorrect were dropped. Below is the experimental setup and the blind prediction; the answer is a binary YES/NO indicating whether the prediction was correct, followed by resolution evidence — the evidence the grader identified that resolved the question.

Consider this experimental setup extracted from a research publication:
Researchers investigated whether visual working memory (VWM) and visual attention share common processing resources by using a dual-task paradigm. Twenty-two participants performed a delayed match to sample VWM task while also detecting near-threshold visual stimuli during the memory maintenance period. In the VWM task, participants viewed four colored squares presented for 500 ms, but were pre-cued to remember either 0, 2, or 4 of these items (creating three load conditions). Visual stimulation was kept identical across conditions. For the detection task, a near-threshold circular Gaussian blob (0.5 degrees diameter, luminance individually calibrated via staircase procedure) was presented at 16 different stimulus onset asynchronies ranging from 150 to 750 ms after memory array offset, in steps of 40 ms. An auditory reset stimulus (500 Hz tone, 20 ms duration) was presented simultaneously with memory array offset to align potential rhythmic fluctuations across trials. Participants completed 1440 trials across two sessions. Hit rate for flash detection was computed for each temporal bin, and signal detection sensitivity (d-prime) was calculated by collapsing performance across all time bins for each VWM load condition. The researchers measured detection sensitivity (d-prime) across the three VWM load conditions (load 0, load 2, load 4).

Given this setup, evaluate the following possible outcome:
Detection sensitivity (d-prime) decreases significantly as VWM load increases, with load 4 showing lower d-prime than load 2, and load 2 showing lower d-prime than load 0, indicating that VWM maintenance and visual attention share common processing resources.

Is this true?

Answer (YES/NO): YES